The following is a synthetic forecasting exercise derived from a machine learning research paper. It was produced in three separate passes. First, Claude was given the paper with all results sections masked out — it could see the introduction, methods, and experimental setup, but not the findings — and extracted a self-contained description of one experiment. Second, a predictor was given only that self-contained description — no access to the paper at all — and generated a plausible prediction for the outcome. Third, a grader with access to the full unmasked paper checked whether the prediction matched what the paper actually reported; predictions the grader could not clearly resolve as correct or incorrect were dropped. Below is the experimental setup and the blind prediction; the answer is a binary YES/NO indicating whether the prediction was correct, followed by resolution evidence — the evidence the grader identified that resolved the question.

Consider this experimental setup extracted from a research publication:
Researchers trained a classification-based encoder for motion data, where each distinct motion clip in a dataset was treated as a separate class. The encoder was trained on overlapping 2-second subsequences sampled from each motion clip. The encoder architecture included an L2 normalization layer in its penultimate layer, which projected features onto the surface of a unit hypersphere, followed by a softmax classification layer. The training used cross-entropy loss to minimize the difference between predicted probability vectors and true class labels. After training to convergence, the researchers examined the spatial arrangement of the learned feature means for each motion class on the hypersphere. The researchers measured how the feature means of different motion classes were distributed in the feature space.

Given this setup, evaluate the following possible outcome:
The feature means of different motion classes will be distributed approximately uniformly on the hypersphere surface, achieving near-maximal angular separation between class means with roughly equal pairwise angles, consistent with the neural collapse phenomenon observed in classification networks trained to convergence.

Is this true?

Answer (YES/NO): YES